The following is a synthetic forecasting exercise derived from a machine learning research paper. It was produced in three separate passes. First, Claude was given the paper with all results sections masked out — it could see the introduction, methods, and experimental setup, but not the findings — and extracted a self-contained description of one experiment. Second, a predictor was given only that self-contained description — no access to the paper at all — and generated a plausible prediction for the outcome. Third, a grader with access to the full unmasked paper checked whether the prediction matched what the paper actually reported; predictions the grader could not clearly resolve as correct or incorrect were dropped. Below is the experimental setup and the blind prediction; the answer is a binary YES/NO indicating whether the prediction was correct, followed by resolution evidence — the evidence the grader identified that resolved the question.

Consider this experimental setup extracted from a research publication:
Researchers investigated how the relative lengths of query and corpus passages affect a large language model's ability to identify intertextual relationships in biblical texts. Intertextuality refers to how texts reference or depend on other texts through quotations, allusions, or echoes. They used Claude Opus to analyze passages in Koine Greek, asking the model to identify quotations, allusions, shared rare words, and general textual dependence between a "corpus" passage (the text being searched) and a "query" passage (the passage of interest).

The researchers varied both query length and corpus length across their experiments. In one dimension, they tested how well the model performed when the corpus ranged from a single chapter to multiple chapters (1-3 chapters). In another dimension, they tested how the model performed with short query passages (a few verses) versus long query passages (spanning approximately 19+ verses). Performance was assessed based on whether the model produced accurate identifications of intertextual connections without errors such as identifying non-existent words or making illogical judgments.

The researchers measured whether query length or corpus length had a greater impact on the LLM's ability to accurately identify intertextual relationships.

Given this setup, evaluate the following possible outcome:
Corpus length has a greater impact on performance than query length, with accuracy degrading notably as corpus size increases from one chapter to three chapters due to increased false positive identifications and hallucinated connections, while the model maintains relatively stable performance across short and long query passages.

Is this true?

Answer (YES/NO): NO